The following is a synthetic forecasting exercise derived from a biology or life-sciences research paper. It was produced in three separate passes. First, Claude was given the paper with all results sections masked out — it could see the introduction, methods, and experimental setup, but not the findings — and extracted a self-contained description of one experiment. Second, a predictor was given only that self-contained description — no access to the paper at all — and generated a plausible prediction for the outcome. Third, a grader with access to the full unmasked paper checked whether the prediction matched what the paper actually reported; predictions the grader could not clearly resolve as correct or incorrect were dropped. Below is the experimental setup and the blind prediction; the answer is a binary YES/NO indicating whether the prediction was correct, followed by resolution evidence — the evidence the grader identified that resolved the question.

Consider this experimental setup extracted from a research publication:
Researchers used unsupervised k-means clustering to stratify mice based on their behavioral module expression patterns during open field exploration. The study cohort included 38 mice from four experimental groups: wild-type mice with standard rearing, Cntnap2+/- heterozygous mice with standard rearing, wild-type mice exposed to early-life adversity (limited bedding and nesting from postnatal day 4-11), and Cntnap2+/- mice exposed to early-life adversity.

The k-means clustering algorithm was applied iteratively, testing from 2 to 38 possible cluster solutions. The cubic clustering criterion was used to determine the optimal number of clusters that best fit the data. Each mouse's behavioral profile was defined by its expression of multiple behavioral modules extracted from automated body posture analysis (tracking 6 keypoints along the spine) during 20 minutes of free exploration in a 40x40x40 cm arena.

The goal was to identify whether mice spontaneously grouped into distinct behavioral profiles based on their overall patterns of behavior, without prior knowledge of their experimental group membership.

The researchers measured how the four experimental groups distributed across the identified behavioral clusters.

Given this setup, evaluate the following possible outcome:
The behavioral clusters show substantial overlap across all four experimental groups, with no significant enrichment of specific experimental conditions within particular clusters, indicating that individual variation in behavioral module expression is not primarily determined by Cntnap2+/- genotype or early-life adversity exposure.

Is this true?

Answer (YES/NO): NO